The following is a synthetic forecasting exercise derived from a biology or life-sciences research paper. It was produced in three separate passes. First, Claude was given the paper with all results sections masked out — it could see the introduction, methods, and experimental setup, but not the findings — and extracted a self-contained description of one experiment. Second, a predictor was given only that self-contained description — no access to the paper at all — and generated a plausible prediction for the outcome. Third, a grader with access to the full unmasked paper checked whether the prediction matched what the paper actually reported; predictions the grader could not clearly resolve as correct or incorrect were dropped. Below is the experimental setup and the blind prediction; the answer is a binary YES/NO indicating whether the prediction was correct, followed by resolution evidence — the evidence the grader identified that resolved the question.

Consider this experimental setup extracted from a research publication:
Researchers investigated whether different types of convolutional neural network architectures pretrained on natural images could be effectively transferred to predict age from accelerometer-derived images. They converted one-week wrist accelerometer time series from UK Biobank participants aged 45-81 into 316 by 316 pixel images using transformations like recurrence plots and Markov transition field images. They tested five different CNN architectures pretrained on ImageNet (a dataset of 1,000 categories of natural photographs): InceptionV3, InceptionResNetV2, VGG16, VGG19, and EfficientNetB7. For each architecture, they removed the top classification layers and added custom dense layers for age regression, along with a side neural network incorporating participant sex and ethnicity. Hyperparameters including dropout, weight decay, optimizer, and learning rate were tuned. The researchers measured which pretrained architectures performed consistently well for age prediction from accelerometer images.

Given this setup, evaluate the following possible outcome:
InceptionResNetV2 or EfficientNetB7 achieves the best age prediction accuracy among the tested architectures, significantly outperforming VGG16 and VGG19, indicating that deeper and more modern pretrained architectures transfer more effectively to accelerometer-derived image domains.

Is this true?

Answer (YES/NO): NO